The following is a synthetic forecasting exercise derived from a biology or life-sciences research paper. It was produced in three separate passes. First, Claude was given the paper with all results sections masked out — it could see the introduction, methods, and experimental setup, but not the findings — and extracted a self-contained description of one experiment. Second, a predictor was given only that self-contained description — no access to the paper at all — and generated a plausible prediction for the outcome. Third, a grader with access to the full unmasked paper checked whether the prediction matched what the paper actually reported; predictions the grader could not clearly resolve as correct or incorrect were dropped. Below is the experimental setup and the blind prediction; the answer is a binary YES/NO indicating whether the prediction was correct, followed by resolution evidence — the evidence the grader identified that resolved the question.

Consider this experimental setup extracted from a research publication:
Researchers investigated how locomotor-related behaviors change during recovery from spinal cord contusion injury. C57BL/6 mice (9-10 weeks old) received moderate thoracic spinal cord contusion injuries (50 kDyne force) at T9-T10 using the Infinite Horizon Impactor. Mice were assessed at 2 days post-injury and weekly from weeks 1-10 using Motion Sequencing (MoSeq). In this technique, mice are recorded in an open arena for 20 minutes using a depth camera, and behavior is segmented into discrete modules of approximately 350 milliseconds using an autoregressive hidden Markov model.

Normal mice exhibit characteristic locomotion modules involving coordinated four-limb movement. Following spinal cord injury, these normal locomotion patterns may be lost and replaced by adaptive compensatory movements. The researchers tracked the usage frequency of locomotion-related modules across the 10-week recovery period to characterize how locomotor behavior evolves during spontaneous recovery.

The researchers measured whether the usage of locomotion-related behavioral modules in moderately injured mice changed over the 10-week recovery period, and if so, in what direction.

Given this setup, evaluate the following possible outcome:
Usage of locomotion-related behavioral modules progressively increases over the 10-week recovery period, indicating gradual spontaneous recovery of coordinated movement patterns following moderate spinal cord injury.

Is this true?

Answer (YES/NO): NO